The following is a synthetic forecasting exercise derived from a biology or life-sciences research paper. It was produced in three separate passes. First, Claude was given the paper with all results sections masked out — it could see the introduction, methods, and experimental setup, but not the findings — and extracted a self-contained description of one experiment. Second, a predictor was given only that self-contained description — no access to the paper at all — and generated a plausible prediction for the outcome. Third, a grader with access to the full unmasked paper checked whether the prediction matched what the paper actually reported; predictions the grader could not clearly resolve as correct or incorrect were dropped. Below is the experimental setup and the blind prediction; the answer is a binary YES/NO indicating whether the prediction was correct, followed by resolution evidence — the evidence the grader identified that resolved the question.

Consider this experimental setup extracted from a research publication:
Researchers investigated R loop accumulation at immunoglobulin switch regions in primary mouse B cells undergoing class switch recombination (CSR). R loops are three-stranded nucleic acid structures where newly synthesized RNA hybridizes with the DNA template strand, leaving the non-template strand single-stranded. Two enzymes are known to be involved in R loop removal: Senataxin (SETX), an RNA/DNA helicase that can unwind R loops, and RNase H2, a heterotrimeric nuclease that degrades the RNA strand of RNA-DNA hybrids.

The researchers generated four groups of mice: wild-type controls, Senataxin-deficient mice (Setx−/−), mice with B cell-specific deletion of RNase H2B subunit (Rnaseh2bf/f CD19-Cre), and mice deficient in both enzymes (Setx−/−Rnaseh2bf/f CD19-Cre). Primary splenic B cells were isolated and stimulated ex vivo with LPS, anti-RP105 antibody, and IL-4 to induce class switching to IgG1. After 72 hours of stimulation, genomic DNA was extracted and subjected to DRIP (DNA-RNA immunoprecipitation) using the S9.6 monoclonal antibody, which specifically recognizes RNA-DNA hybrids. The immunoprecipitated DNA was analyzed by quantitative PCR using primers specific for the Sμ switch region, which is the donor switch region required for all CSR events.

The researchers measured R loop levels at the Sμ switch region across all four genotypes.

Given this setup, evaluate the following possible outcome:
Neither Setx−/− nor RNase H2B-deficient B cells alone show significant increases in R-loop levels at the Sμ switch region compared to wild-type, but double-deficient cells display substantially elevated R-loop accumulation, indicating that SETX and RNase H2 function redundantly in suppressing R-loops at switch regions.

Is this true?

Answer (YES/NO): YES